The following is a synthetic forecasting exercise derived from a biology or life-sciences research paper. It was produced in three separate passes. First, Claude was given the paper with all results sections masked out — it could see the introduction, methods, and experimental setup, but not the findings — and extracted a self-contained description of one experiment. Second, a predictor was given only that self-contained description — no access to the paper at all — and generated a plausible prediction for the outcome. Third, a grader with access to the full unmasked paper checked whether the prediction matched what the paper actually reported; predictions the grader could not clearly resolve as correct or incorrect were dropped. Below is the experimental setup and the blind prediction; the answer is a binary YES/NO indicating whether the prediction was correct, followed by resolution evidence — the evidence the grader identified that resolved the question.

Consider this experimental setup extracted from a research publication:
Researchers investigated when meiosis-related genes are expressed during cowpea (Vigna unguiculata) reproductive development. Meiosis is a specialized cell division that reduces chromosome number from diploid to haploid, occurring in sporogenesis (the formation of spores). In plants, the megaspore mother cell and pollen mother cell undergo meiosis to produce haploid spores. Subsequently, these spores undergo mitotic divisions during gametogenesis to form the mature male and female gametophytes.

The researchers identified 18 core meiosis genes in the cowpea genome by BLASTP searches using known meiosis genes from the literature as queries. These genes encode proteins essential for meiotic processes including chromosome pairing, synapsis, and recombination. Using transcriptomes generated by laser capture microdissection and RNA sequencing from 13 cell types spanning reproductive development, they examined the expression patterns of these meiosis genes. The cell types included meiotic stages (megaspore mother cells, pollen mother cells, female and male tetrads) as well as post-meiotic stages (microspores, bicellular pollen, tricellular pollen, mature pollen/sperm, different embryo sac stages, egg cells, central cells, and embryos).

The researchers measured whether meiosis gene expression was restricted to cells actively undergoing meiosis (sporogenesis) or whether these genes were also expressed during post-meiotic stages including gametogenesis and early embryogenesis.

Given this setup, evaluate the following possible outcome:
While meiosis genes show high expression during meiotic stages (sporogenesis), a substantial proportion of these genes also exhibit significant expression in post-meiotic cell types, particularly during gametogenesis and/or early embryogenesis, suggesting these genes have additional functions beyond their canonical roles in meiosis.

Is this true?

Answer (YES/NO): YES